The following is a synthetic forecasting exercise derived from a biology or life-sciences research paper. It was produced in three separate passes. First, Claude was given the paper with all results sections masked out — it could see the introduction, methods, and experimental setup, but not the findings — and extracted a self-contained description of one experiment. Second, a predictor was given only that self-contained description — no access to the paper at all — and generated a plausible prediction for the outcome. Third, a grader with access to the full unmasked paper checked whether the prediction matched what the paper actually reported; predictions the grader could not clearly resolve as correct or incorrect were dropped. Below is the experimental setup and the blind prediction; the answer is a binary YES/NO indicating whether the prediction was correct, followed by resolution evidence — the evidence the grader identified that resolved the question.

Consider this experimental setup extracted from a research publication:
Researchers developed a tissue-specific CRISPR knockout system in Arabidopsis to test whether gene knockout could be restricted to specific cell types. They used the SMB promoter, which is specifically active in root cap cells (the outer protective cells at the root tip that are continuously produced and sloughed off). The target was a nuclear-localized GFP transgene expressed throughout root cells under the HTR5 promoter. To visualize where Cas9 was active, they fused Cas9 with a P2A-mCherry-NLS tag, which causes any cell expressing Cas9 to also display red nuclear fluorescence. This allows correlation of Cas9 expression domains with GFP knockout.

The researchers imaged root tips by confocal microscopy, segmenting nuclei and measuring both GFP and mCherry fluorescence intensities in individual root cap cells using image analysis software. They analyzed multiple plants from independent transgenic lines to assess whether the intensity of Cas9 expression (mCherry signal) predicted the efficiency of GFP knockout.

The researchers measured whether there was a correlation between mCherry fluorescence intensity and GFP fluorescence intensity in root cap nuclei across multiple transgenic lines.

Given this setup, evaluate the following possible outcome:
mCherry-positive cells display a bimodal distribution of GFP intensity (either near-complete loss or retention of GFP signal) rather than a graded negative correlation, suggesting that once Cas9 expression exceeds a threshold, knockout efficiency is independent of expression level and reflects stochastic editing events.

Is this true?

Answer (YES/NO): NO